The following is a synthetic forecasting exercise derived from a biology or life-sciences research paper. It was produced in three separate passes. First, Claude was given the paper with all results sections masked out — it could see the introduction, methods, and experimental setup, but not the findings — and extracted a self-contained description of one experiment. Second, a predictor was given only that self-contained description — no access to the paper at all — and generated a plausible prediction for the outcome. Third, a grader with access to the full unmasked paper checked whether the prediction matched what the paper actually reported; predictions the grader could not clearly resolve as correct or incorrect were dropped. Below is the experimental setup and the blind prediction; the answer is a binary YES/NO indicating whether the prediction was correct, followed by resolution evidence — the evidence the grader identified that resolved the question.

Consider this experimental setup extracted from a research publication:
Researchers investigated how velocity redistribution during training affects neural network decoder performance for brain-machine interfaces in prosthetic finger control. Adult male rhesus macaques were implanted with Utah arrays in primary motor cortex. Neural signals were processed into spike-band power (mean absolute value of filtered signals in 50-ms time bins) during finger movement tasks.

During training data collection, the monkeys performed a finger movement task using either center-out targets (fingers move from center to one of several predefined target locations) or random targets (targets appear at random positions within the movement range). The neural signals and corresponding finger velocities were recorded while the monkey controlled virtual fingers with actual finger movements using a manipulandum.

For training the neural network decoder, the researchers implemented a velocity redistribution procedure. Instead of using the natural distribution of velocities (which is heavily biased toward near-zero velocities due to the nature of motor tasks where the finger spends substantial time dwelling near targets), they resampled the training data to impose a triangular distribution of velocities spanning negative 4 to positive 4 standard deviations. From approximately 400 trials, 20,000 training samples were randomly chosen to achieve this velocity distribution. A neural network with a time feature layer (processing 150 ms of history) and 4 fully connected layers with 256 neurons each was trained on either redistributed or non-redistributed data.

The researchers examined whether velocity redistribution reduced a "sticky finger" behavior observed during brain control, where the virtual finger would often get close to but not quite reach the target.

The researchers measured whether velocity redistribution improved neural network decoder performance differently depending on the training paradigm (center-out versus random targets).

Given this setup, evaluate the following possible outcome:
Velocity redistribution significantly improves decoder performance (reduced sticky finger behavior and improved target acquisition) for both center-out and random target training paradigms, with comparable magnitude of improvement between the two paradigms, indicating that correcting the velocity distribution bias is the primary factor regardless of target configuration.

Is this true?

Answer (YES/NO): NO